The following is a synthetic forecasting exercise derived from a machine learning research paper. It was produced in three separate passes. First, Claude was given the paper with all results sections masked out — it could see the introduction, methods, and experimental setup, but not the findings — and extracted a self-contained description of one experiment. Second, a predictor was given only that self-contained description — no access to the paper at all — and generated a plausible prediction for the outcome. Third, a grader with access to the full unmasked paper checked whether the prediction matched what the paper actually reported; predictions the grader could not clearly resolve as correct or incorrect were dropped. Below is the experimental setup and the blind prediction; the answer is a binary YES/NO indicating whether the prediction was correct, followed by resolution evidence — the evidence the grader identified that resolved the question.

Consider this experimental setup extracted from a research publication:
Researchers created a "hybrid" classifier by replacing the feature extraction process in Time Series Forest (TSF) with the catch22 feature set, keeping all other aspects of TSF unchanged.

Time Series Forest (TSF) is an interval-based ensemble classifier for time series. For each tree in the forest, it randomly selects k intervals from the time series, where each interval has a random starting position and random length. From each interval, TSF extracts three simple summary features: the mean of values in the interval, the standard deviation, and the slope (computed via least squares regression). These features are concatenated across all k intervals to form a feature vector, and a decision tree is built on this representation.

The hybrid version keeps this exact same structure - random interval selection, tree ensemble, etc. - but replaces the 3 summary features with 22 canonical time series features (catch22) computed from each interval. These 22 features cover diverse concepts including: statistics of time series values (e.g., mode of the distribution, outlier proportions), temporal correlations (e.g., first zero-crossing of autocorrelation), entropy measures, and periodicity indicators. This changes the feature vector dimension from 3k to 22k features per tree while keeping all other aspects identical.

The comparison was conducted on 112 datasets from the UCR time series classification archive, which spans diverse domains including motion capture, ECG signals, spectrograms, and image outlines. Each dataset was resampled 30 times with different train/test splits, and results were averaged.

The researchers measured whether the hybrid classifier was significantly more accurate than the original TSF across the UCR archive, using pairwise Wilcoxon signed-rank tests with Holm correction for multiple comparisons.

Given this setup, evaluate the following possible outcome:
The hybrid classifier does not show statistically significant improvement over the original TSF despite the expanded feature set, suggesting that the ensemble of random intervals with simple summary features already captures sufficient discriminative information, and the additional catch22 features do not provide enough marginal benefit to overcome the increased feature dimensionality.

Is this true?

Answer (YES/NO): NO